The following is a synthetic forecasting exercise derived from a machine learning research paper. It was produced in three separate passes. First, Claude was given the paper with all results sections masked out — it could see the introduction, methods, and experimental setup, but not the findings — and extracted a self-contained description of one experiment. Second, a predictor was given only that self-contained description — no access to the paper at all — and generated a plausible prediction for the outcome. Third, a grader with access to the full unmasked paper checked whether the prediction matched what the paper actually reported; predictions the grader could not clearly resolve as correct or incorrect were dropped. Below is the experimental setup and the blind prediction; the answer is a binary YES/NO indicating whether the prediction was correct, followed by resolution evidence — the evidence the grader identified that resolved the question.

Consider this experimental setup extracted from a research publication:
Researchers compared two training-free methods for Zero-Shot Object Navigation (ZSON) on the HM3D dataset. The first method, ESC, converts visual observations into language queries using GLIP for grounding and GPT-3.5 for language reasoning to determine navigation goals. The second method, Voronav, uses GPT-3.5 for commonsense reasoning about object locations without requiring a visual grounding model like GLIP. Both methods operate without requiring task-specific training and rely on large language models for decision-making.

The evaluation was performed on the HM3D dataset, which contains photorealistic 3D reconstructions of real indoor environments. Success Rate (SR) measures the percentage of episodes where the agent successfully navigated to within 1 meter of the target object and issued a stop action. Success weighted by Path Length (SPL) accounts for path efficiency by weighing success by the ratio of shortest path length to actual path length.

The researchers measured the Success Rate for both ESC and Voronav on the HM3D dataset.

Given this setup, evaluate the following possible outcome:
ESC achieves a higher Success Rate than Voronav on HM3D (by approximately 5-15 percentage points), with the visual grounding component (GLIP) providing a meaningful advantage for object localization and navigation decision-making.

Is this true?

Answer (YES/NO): NO